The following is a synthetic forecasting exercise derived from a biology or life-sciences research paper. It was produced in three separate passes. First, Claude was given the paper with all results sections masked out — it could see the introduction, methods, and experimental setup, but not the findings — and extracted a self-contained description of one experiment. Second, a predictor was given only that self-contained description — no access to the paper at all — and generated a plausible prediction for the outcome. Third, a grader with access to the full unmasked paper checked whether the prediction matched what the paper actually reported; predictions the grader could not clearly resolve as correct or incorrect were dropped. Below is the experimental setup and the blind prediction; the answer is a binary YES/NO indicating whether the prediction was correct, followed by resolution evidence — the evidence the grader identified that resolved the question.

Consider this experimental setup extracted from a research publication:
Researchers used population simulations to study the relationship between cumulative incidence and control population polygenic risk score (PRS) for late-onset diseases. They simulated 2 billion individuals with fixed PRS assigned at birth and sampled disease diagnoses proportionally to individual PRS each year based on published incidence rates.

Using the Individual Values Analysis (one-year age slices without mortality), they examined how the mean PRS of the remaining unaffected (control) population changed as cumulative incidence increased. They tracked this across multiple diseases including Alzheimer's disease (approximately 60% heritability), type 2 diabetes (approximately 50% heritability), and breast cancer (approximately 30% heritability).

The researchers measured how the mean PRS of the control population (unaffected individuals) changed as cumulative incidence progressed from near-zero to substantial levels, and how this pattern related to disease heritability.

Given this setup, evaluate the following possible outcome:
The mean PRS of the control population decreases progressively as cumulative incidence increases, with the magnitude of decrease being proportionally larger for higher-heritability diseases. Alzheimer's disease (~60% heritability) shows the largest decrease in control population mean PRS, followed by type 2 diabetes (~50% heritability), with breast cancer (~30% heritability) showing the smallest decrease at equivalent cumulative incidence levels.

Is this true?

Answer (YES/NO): YES